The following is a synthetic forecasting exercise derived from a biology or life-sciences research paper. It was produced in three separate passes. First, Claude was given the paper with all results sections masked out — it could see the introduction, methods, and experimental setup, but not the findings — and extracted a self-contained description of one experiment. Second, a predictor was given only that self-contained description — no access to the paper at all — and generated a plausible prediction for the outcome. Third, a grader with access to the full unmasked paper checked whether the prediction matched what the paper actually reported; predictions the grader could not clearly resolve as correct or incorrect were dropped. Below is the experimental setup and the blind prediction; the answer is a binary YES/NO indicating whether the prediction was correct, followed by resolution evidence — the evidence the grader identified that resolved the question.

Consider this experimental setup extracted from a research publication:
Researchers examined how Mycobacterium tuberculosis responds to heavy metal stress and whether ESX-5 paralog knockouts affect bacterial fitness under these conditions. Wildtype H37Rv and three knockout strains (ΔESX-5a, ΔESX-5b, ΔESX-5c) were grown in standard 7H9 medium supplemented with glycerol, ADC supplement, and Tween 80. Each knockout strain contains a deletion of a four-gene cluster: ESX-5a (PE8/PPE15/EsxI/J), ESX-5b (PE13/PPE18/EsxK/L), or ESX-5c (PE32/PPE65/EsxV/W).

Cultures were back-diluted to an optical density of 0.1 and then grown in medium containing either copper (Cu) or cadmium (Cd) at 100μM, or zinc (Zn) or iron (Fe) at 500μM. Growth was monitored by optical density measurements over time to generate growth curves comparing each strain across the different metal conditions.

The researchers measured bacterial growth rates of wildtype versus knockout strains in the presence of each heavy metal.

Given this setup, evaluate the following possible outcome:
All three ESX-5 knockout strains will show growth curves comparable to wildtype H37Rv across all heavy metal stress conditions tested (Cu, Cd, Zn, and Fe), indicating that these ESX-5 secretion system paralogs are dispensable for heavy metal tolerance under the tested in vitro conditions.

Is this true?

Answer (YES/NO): YES